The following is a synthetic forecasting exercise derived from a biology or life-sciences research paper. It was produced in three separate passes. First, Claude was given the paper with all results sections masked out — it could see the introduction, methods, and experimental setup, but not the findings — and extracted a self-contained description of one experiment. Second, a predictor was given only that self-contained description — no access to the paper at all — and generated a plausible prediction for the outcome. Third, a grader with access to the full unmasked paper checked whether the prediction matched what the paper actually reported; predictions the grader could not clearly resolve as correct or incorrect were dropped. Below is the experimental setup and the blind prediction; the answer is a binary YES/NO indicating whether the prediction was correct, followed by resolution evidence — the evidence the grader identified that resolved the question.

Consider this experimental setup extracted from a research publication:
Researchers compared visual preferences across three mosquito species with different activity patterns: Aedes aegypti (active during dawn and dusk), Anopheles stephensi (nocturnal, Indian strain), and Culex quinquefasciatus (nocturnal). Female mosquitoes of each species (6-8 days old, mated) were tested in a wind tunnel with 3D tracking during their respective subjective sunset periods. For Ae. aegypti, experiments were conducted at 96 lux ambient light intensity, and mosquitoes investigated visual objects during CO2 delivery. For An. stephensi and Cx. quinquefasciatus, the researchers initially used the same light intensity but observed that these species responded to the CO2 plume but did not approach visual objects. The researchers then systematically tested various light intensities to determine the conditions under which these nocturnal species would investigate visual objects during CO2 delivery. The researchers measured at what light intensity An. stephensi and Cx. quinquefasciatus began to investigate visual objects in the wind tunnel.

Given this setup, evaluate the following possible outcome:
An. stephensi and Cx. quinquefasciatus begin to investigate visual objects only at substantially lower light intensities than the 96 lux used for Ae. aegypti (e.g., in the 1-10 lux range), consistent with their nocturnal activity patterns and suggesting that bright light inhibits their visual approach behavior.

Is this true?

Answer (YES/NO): YES